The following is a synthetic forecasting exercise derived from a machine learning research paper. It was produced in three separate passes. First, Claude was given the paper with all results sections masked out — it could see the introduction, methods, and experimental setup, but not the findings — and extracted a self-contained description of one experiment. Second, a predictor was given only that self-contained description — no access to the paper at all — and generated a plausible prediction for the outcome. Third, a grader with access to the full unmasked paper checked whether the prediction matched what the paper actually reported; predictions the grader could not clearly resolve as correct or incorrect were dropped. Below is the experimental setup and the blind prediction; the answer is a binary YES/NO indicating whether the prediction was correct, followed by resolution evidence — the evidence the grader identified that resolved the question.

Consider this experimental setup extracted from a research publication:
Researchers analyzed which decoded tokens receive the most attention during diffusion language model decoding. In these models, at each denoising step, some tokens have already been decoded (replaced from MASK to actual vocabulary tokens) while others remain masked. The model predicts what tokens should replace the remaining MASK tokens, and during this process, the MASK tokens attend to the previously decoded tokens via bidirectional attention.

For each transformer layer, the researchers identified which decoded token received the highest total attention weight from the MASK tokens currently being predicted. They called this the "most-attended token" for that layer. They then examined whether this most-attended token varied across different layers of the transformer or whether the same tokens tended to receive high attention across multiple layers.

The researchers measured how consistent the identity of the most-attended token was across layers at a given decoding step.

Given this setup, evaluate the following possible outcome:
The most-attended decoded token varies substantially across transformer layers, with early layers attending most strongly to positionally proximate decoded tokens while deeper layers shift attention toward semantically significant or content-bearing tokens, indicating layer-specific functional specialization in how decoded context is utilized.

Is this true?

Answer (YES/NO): NO